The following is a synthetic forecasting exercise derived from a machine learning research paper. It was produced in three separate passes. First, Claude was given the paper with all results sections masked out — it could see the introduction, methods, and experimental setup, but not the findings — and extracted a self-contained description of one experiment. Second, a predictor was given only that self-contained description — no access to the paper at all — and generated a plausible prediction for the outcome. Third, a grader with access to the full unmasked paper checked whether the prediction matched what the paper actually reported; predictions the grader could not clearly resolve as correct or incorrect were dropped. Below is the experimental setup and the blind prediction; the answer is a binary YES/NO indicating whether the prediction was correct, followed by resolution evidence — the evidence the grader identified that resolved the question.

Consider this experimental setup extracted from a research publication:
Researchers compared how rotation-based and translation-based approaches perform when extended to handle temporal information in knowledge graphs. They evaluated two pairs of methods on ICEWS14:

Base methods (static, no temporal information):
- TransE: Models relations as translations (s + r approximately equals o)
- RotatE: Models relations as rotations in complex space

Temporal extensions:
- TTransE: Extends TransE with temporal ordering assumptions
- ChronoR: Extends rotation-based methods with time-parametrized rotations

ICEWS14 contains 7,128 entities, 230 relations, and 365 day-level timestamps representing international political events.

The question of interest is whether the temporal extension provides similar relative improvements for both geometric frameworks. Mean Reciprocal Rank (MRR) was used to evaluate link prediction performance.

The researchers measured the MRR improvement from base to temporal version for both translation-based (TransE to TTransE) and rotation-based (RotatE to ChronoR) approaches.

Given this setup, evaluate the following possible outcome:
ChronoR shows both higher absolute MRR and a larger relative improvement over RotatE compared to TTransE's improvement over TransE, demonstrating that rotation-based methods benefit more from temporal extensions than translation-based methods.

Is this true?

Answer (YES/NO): YES